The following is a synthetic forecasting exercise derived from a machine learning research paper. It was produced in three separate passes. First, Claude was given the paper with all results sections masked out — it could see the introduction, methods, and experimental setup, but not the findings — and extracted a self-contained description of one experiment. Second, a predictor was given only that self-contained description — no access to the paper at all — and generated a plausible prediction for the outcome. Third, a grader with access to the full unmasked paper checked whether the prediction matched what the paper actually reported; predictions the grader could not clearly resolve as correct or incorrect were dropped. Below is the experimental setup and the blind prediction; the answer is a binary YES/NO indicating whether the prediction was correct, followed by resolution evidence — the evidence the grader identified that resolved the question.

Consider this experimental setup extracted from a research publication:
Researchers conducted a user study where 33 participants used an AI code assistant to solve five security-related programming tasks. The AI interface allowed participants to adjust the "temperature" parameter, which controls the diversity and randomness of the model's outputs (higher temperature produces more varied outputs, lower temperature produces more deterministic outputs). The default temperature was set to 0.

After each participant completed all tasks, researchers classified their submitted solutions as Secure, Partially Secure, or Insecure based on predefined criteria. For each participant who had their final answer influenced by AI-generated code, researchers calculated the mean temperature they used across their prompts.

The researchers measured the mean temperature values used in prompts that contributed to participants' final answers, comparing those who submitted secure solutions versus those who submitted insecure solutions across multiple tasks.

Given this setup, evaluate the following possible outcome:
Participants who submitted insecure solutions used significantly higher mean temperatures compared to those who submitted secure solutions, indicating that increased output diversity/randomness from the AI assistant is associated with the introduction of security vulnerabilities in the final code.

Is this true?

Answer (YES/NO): NO